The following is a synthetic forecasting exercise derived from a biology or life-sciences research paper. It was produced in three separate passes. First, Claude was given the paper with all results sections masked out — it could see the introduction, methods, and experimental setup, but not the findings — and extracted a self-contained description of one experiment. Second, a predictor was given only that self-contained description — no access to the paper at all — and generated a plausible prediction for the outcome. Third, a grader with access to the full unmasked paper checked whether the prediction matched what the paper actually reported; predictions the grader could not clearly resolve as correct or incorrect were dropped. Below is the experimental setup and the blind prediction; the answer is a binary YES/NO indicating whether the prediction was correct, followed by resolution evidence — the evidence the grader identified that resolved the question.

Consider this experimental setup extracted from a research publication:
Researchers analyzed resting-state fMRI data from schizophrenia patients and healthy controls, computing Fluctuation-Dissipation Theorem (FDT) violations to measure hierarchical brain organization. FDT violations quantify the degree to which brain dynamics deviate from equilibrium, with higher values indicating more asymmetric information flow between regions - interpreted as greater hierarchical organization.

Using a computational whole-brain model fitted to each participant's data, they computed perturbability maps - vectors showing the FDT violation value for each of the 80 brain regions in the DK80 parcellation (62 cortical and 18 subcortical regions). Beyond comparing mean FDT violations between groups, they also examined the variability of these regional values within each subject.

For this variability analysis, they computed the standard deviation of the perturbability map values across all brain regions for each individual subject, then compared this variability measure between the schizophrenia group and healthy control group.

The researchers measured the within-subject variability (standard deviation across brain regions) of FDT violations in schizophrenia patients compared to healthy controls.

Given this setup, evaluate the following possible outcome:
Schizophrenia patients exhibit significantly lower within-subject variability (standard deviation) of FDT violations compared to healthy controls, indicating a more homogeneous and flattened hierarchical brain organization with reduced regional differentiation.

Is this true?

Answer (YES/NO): NO